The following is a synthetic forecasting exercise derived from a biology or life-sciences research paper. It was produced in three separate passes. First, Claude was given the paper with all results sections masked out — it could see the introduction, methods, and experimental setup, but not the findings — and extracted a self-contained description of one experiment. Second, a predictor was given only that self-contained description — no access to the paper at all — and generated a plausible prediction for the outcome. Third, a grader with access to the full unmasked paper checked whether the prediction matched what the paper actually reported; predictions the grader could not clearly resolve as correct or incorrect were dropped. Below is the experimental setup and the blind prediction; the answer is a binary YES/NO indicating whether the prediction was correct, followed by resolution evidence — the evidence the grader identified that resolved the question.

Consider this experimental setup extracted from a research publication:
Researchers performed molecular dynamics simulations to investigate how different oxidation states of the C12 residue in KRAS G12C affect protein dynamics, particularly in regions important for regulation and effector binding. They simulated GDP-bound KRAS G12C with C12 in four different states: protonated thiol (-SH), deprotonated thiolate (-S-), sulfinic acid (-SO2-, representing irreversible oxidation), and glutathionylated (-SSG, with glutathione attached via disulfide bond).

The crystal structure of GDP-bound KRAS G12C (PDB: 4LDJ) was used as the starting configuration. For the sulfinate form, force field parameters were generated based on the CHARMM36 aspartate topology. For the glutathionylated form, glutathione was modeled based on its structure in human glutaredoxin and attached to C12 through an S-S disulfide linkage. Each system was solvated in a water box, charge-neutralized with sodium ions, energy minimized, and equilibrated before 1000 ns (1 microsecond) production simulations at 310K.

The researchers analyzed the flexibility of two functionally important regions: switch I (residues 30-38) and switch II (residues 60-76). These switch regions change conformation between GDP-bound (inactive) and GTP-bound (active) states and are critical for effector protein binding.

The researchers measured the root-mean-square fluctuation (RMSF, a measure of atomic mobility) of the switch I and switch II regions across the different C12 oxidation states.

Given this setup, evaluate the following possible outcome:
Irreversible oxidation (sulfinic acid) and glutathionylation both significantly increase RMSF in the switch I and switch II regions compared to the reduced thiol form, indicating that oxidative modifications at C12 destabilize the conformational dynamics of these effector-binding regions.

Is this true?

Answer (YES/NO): NO